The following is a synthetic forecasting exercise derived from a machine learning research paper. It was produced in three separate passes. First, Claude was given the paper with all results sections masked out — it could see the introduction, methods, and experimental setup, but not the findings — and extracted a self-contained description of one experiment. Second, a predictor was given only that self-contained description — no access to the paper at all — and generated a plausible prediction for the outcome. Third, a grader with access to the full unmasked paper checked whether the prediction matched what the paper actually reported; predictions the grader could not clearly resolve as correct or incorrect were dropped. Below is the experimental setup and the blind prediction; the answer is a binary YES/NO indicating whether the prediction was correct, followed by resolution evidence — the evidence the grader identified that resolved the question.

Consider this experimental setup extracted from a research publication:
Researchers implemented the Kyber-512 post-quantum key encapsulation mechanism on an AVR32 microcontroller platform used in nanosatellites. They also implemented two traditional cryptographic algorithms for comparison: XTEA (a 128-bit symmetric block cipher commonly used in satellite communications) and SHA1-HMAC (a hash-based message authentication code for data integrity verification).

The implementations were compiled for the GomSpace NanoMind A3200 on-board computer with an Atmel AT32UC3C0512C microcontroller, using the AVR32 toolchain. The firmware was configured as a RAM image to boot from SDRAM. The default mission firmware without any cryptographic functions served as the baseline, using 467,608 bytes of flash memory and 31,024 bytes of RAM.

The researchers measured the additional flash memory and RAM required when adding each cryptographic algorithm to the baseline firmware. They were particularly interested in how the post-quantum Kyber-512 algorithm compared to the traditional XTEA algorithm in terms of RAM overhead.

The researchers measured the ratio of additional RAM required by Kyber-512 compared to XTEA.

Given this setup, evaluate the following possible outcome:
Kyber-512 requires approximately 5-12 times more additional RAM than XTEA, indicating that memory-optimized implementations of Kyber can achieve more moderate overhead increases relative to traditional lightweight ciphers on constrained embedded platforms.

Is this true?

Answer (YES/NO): NO